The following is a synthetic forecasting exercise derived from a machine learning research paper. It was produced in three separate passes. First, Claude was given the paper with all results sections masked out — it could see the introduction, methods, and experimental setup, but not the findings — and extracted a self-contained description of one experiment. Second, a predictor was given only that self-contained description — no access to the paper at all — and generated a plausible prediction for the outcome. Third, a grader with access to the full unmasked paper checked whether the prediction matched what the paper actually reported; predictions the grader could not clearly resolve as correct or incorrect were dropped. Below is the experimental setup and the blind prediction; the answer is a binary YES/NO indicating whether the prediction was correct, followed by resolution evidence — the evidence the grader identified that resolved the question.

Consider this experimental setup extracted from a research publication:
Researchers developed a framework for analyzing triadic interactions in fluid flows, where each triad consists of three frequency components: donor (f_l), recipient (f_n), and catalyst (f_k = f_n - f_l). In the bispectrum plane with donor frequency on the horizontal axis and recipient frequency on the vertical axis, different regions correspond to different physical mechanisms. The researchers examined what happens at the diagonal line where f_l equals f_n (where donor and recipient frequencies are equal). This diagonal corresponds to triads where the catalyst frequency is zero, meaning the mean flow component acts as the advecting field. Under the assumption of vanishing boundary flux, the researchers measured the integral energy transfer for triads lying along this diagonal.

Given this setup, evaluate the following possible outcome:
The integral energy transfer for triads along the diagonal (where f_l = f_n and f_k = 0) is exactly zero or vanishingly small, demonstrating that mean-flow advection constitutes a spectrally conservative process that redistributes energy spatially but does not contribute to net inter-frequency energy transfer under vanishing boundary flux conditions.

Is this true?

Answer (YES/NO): YES